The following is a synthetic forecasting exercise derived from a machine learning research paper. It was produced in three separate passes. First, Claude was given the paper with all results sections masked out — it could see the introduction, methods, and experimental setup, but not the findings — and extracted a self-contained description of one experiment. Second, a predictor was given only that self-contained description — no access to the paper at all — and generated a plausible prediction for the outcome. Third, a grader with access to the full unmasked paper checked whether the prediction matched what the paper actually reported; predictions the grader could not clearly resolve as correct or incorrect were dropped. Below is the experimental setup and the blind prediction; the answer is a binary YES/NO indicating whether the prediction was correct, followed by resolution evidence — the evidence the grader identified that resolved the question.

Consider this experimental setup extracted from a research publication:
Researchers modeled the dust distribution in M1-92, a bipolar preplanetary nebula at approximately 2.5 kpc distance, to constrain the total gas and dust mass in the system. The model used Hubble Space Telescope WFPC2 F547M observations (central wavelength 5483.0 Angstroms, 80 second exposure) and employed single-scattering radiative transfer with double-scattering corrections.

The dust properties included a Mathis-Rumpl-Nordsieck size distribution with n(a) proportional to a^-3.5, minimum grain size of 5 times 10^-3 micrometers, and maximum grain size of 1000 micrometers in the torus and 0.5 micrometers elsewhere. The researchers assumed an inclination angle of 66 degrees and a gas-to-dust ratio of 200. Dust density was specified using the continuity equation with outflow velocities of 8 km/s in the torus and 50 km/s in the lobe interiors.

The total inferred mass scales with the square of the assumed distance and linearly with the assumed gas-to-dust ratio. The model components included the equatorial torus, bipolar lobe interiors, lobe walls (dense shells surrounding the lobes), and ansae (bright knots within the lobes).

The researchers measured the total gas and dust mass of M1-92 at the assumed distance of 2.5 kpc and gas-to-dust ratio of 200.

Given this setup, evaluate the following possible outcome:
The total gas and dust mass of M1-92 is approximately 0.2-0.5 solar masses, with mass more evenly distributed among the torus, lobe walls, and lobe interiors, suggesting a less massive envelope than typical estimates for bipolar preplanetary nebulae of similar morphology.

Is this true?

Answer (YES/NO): NO